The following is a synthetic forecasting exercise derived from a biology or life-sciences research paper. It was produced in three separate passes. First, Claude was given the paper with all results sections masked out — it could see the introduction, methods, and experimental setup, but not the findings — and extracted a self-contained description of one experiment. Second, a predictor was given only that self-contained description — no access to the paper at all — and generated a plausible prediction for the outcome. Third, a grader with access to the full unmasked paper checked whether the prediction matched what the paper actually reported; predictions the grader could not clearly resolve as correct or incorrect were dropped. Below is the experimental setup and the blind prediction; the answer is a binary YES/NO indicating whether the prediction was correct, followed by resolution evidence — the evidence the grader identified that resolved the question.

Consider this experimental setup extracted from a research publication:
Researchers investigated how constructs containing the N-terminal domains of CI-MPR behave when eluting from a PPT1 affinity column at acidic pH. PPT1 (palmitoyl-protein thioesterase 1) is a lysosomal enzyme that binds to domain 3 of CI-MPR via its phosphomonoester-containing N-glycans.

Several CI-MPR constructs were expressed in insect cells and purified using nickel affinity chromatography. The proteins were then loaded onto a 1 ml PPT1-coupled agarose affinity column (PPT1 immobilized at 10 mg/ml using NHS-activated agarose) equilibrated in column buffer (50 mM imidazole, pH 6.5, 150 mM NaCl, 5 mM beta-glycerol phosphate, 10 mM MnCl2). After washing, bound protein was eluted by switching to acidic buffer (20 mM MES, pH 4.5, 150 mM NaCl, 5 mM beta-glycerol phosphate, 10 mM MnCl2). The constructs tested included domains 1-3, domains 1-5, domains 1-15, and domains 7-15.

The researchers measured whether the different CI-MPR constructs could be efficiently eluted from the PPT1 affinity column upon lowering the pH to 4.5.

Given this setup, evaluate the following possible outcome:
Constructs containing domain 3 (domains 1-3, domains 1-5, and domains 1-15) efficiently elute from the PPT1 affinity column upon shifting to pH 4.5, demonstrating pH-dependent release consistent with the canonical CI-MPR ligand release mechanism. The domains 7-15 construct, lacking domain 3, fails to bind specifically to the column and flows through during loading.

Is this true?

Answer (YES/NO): NO